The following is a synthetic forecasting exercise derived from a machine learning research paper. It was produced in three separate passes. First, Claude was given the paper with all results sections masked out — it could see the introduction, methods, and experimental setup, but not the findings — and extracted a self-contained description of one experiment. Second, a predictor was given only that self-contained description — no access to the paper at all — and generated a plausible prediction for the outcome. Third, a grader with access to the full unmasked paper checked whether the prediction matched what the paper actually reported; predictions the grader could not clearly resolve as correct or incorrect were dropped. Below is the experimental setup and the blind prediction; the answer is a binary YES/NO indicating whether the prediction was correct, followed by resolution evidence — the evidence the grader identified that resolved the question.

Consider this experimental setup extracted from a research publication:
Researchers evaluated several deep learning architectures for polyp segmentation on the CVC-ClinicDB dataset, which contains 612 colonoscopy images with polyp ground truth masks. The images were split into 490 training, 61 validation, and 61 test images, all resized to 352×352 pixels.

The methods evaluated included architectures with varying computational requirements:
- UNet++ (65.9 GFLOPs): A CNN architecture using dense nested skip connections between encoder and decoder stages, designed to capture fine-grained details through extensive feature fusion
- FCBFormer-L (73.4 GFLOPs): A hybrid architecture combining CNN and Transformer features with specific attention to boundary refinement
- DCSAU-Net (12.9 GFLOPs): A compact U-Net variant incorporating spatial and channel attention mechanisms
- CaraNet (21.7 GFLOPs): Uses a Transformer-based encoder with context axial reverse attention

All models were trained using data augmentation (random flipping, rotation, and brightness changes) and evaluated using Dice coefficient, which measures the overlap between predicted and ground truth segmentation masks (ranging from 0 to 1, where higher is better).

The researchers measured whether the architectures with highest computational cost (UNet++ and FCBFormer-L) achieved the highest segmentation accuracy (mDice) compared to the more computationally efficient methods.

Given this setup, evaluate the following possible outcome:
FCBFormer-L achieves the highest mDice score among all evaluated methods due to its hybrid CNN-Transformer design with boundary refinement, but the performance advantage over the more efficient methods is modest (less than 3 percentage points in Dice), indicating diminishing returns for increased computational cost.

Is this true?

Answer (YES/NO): NO